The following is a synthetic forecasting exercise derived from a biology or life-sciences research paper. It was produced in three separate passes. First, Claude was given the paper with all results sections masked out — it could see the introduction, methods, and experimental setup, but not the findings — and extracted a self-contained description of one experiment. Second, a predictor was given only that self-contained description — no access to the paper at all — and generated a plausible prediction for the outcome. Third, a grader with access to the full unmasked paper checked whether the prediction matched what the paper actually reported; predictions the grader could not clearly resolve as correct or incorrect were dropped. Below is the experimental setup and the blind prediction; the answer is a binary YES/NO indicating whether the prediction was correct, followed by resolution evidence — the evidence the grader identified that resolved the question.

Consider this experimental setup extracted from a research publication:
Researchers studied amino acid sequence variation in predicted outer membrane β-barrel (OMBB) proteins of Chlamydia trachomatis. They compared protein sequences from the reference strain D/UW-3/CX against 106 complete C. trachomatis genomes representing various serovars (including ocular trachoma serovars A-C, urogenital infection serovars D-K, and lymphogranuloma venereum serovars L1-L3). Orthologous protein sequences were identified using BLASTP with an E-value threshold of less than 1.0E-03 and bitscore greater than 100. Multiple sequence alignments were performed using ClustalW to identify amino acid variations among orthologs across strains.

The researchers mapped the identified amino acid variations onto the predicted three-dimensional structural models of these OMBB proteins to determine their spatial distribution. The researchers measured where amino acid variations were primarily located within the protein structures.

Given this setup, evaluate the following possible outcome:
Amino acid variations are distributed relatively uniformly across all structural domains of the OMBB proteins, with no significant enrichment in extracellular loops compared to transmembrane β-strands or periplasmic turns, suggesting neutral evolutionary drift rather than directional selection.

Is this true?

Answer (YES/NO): NO